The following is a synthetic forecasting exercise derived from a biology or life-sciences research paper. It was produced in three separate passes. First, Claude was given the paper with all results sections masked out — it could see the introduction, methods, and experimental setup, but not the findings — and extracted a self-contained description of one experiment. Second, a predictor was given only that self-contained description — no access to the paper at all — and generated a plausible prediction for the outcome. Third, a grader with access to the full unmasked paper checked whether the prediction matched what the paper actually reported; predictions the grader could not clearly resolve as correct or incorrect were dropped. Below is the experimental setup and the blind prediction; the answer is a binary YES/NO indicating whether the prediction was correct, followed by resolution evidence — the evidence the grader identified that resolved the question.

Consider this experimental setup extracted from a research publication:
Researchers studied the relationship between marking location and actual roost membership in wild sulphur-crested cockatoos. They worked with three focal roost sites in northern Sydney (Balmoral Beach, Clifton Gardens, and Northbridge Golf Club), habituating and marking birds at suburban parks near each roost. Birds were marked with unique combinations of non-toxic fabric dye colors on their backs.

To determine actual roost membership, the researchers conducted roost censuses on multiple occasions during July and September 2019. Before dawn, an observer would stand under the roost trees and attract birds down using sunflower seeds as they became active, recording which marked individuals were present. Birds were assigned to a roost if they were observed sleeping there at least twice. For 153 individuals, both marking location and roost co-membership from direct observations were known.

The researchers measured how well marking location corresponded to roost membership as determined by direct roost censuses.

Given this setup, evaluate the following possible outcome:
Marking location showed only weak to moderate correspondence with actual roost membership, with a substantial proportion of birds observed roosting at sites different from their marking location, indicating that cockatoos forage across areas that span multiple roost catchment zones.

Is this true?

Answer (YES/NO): NO